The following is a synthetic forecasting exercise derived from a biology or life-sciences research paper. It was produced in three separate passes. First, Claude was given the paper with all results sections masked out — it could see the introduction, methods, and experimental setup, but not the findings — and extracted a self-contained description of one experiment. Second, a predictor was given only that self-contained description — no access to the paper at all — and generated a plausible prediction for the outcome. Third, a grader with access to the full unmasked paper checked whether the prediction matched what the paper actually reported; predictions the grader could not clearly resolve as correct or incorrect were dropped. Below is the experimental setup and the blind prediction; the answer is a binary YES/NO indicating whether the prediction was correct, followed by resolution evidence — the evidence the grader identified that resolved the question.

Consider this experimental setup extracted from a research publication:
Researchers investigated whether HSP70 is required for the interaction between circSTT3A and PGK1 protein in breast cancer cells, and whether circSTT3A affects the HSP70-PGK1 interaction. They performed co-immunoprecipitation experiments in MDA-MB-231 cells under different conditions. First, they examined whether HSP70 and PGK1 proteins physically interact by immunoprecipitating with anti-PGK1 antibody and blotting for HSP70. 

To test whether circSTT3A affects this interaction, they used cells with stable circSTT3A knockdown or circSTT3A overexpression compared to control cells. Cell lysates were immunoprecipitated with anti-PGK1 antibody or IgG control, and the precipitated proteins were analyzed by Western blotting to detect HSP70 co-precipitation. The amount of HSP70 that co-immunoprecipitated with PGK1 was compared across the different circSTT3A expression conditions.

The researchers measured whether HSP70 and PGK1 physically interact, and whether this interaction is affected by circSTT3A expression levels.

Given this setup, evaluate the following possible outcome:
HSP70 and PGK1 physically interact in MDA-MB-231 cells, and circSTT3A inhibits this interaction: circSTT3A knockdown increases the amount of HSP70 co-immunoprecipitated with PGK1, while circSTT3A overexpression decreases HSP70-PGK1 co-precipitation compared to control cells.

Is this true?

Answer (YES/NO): NO